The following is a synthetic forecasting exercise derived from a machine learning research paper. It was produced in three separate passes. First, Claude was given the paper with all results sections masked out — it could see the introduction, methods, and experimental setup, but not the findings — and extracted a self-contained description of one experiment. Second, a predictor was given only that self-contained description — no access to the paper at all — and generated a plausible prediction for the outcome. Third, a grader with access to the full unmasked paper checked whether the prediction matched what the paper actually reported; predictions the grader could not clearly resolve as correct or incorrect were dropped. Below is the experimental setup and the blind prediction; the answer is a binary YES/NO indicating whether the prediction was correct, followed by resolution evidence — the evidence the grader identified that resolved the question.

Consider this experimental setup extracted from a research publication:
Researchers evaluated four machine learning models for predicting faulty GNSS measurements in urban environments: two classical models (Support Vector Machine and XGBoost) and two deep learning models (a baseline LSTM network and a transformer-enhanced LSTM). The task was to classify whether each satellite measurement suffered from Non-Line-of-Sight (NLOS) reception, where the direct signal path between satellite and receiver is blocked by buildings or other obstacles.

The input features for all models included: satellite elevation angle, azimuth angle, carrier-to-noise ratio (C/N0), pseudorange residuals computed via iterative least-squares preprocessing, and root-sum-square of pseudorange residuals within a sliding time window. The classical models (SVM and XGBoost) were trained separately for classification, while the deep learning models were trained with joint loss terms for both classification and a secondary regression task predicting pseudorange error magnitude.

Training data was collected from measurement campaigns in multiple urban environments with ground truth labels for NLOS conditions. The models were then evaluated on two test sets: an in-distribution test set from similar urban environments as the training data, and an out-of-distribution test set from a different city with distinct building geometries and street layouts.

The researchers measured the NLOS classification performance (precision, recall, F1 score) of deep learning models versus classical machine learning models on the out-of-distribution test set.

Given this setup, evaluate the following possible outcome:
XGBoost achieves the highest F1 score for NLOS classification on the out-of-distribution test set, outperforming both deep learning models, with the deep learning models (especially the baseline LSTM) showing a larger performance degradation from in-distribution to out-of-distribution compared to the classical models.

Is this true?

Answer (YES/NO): NO